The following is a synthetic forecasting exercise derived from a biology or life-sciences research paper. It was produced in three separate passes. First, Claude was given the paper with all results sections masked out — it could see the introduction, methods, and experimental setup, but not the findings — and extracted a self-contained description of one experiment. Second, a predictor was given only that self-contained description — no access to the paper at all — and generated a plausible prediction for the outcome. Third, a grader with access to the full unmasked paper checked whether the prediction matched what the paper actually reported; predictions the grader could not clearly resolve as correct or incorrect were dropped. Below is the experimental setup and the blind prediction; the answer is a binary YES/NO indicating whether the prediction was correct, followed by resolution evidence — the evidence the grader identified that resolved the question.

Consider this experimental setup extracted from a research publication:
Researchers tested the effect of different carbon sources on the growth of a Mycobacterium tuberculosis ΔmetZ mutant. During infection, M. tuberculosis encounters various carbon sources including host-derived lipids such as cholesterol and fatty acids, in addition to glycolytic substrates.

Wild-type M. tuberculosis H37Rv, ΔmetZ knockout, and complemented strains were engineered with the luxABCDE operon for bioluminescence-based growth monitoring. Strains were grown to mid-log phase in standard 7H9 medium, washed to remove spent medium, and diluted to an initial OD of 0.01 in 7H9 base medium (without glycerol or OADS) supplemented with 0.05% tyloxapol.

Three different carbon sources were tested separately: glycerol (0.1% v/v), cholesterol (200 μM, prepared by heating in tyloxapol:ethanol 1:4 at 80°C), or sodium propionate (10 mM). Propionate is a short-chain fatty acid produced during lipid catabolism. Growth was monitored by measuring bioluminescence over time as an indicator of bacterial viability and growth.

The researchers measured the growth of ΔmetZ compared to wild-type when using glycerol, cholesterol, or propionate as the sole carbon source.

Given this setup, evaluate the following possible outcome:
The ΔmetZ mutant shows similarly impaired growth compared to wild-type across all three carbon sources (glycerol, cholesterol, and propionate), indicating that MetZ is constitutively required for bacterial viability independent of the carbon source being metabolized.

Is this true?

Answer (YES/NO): NO